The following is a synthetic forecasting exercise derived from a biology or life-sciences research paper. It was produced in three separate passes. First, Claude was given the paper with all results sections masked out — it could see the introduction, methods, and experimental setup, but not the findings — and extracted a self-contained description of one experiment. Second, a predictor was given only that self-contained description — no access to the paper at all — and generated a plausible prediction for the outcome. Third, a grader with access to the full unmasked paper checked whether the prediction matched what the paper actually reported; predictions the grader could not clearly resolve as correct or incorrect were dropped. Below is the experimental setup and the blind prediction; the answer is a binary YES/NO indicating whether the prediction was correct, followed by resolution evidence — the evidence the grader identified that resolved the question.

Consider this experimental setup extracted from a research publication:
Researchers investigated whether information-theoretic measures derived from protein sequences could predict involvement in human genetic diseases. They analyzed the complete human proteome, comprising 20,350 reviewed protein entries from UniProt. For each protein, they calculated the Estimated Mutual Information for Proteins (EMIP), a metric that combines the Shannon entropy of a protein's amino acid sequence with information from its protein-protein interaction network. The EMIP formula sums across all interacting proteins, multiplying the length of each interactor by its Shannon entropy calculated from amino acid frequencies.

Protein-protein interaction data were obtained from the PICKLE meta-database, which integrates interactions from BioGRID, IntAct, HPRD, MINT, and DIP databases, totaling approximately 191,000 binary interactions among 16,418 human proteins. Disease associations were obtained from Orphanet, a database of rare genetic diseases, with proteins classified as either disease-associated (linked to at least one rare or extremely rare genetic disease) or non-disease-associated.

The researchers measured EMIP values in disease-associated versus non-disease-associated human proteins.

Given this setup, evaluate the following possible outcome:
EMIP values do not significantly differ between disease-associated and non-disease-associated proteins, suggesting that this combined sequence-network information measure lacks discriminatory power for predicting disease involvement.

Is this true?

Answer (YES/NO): NO